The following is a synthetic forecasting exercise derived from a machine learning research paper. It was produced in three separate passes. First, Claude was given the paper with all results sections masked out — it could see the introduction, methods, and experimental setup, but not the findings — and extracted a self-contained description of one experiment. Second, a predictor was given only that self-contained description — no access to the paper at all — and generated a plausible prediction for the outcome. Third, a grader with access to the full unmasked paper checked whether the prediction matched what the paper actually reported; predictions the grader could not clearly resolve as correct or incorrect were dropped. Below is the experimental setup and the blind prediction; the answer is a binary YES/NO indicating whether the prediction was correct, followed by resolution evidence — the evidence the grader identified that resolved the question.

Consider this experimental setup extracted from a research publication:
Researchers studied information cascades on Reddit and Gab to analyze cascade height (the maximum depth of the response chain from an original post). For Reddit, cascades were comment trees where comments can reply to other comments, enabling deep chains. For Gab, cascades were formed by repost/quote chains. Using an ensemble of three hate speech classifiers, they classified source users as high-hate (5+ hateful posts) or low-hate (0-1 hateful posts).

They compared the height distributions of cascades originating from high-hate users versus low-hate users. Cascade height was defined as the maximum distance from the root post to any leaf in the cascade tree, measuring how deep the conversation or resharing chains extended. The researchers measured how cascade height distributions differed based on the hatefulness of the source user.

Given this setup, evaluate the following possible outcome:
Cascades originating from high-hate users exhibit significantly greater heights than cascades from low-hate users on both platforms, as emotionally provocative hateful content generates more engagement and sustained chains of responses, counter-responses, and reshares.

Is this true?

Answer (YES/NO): YES